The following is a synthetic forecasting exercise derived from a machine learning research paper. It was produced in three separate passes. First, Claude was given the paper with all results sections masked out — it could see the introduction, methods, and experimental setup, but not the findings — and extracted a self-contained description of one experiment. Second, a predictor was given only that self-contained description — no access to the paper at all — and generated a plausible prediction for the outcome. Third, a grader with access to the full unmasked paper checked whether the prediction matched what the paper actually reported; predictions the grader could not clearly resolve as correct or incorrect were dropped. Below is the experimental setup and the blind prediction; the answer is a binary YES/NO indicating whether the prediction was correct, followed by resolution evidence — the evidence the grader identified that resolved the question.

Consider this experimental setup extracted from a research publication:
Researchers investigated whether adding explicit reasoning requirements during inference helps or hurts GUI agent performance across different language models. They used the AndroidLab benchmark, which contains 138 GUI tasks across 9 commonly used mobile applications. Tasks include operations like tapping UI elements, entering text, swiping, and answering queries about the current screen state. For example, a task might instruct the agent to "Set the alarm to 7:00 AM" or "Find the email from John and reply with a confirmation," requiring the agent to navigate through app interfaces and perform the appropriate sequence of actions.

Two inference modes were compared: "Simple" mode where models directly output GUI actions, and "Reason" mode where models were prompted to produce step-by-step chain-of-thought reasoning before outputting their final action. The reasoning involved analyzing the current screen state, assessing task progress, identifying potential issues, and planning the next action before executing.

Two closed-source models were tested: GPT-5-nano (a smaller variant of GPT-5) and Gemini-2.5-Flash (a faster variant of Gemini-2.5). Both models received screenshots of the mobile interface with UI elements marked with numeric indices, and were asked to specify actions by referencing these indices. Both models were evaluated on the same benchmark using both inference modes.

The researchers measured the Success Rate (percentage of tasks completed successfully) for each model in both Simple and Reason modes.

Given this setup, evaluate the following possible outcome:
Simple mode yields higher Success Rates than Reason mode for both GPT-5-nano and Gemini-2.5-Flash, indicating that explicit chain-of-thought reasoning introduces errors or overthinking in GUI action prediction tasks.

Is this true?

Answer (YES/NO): NO